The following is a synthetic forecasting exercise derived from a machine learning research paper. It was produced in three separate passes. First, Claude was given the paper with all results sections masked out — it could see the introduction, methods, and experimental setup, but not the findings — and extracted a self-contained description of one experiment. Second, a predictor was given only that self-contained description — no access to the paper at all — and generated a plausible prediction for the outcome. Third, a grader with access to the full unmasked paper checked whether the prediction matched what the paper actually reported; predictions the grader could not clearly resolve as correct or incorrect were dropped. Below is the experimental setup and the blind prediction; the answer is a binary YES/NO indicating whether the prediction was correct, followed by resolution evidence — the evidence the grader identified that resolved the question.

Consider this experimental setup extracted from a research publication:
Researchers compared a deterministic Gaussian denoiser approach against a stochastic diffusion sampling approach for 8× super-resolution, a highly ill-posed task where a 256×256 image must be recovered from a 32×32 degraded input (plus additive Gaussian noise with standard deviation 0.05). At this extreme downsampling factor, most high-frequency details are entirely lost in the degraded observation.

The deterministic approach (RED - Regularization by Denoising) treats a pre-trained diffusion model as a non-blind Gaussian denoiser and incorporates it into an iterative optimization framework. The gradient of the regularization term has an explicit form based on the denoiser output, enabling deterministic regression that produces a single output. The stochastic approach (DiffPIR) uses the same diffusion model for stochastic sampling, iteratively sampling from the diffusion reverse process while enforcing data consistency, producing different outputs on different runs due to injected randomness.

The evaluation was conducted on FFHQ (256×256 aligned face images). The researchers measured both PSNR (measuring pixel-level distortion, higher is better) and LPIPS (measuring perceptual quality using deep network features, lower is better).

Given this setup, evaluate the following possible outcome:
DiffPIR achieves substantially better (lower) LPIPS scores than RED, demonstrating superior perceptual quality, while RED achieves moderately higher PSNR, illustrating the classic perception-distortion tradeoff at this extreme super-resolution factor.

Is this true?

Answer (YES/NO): YES